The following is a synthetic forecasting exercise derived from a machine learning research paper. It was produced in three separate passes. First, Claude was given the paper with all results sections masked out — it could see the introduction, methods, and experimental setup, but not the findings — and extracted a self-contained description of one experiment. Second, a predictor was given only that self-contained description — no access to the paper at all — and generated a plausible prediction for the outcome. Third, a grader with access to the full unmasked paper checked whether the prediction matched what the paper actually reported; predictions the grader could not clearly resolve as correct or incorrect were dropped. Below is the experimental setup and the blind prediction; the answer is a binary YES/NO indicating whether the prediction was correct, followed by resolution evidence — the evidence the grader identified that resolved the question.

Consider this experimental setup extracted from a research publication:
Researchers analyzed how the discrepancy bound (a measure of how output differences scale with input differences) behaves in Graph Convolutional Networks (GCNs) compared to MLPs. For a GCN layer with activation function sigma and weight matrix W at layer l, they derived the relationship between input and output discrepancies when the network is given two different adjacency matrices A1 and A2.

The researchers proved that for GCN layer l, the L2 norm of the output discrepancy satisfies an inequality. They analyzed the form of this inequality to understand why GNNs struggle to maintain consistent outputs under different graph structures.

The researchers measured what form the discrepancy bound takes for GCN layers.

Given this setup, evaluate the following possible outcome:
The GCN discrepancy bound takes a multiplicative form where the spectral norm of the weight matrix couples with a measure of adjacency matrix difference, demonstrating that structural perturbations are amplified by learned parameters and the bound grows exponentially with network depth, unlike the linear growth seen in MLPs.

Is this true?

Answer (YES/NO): NO